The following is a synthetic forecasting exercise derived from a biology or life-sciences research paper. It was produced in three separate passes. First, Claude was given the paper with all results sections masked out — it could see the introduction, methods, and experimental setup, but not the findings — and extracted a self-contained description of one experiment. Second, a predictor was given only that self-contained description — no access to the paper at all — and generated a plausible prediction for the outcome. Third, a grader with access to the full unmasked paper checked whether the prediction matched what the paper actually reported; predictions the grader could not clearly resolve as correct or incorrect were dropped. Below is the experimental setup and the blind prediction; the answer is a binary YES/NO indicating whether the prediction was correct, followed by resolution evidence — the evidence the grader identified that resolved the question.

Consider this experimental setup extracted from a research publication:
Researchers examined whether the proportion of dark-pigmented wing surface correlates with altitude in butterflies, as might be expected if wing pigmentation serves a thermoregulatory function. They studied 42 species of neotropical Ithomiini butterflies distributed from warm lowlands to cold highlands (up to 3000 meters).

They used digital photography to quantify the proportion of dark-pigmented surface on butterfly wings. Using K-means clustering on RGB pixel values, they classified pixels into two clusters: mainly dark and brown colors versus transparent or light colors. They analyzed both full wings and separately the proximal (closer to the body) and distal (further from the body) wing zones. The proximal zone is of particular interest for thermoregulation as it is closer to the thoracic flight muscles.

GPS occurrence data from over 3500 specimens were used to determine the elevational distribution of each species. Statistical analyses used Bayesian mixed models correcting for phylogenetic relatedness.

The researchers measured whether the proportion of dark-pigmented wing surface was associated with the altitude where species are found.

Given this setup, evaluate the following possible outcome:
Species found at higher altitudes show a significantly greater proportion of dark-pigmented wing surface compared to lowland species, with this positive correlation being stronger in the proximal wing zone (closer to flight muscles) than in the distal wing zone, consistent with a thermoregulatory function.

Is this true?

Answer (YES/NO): NO